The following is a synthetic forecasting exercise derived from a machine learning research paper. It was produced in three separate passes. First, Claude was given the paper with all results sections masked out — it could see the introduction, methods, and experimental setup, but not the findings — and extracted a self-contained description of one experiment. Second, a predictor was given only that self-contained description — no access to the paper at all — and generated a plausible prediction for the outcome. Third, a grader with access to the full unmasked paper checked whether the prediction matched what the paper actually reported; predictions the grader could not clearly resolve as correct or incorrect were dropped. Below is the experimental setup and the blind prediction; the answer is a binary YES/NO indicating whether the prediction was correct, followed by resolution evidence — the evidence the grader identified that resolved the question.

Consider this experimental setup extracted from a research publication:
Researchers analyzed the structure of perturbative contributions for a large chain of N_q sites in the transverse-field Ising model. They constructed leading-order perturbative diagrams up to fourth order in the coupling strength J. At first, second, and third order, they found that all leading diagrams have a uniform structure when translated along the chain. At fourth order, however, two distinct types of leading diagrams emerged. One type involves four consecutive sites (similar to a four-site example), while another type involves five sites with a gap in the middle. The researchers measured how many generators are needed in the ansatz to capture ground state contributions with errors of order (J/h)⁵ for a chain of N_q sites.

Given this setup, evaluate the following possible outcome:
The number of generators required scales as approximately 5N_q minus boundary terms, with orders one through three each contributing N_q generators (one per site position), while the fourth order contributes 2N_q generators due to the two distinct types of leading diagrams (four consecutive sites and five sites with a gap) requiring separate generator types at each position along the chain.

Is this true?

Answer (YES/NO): YES